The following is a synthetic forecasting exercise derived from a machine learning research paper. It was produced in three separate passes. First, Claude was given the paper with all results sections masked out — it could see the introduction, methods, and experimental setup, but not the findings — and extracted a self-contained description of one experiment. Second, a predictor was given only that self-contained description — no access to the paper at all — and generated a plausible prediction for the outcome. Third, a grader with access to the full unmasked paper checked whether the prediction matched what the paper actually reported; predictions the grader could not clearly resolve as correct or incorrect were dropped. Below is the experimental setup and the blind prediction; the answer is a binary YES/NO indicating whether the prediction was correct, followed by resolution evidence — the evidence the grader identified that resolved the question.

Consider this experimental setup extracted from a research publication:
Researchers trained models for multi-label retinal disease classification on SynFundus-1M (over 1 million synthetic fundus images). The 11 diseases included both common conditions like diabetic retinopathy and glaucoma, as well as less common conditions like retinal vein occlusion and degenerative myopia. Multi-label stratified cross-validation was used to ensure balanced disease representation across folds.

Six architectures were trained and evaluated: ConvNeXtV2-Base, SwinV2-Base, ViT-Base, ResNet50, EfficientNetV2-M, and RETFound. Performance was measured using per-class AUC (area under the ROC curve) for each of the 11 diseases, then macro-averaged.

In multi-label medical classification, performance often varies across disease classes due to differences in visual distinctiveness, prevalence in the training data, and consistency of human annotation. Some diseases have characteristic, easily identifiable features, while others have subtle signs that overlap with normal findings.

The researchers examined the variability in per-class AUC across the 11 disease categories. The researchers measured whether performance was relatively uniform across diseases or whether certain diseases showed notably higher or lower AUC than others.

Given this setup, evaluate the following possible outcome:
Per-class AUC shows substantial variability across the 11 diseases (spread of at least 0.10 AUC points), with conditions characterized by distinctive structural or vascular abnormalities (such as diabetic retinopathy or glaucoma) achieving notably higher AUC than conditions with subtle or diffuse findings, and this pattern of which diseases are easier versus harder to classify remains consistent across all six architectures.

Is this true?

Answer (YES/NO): NO